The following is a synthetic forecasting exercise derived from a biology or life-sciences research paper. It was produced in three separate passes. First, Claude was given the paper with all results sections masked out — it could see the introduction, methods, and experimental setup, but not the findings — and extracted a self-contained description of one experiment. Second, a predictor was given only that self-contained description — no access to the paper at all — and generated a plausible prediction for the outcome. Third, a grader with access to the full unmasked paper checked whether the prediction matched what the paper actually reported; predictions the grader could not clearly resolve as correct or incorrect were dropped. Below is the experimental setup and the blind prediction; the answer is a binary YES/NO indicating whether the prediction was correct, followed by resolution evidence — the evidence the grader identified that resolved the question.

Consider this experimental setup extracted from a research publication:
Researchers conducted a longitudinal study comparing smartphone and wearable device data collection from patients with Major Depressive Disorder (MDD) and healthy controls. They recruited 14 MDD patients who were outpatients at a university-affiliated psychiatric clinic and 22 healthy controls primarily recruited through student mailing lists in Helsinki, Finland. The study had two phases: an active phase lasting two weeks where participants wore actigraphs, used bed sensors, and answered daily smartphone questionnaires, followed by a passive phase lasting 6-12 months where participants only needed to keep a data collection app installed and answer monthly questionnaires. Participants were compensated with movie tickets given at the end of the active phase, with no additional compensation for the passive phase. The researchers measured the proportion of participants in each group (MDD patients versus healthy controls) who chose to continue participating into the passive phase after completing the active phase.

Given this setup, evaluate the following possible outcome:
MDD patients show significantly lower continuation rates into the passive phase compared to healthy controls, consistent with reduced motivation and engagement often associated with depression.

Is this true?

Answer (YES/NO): YES